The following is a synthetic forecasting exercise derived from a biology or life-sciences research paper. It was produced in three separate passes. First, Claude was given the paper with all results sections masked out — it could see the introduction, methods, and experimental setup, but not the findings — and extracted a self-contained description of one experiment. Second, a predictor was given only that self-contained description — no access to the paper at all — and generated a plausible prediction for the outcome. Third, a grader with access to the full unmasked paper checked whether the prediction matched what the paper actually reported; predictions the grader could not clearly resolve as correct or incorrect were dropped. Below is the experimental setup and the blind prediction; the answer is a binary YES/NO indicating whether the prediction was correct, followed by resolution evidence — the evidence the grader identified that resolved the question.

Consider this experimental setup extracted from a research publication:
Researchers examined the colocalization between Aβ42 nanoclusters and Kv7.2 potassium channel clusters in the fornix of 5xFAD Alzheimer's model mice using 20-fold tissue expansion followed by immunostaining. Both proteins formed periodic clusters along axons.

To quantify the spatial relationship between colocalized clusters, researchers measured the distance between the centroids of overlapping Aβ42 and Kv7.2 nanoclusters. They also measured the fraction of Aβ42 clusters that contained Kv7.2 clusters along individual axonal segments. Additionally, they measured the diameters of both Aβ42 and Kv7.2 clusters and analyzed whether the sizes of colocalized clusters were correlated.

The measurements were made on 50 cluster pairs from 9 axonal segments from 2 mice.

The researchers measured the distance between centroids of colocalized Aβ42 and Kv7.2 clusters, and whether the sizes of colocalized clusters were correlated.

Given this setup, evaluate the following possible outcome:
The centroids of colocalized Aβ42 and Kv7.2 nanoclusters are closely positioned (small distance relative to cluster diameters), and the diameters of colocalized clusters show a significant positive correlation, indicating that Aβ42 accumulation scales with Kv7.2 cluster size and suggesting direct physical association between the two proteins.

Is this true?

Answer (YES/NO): YES